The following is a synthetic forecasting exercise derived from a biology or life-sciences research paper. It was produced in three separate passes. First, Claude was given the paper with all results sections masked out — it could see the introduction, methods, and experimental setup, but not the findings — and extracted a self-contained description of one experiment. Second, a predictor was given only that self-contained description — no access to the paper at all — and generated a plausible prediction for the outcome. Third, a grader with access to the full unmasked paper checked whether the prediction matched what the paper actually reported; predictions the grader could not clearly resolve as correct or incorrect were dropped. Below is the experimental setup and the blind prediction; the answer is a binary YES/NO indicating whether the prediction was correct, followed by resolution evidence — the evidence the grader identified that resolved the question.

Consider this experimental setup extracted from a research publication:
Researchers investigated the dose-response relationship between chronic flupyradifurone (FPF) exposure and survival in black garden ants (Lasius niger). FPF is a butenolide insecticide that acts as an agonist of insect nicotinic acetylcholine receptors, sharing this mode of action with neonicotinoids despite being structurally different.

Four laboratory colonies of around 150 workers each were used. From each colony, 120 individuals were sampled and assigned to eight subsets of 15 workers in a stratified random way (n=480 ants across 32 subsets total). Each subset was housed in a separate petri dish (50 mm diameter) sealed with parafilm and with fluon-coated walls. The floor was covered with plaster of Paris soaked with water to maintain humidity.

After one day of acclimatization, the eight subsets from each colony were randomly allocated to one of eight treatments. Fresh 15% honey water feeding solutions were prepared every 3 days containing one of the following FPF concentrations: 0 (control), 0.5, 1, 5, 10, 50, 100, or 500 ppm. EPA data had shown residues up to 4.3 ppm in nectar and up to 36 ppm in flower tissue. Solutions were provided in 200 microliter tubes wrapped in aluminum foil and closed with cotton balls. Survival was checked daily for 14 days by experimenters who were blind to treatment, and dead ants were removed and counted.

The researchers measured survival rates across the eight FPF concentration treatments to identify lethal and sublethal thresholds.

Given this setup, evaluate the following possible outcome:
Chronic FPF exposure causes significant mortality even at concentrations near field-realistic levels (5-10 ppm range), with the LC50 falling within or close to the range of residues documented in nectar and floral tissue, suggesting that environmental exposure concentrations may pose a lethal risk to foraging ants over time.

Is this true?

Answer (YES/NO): NO